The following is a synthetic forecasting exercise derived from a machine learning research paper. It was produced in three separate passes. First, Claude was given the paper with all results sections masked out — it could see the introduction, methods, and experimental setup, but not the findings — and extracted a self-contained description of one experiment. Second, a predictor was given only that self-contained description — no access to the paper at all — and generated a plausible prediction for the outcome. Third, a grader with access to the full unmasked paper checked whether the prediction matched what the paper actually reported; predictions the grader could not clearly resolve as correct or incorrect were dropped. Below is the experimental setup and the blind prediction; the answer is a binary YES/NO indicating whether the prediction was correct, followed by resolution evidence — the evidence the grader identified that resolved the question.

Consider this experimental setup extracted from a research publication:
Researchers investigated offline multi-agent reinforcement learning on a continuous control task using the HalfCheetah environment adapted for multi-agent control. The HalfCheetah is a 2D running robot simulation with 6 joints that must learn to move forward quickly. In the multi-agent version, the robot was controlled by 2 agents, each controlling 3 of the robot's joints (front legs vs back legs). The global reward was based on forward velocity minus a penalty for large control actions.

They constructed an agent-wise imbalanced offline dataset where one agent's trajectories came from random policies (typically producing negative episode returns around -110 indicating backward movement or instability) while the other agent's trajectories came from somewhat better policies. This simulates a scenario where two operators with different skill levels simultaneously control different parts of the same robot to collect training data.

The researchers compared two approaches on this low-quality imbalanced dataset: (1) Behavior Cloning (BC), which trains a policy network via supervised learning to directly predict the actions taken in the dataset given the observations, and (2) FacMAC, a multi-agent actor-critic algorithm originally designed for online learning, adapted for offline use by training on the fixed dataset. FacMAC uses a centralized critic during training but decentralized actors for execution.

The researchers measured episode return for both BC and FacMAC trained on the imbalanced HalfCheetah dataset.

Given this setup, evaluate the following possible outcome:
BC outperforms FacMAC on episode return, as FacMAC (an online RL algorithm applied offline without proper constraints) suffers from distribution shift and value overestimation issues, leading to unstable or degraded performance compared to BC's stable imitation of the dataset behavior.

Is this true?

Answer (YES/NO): YES